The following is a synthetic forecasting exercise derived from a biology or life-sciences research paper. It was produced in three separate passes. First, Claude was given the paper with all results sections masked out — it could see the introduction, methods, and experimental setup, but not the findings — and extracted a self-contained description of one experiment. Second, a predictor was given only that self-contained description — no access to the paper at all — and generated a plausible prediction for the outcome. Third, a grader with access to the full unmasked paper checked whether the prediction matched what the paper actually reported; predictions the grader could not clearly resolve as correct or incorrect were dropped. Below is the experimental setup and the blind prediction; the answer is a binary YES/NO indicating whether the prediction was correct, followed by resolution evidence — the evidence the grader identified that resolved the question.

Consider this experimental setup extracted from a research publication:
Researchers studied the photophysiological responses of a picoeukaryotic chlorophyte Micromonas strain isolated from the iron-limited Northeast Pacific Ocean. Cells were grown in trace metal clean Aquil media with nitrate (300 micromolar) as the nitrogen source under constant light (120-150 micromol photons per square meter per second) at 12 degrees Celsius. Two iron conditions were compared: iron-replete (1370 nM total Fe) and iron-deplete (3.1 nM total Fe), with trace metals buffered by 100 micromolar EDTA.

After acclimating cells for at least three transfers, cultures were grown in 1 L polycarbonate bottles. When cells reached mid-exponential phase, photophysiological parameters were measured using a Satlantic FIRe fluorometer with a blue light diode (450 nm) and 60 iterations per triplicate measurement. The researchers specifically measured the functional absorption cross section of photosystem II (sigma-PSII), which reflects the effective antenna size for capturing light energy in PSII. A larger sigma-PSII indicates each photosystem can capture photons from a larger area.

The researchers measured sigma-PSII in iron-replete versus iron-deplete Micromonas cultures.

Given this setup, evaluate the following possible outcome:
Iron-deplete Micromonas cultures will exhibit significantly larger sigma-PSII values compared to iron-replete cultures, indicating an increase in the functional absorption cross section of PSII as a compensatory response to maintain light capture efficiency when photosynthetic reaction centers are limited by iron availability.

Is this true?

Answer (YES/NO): YES